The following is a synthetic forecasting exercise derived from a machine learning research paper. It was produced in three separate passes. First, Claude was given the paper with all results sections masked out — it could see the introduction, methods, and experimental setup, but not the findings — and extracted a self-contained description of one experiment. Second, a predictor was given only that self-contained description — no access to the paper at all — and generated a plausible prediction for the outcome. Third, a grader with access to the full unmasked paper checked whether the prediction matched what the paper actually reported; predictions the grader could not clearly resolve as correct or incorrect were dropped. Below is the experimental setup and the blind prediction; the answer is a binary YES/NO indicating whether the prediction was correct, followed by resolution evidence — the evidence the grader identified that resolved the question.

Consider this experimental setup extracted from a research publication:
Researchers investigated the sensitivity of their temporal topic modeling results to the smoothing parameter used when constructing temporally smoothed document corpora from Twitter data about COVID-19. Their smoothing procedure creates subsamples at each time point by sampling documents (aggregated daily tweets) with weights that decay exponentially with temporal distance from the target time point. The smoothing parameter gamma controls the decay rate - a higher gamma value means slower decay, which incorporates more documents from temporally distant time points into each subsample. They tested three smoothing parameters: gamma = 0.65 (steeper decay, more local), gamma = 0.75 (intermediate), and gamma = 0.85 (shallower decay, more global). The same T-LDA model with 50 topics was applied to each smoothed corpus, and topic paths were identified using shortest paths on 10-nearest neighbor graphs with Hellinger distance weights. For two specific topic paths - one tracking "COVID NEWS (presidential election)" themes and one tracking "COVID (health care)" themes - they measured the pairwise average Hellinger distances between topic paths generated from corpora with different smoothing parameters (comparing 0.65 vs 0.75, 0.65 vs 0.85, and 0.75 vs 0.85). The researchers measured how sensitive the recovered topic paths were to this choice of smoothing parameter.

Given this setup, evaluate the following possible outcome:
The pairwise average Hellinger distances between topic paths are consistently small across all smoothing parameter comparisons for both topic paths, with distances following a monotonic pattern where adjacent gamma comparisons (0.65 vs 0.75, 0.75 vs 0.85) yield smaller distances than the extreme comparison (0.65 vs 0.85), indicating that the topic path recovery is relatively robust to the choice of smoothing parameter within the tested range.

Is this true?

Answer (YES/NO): YES